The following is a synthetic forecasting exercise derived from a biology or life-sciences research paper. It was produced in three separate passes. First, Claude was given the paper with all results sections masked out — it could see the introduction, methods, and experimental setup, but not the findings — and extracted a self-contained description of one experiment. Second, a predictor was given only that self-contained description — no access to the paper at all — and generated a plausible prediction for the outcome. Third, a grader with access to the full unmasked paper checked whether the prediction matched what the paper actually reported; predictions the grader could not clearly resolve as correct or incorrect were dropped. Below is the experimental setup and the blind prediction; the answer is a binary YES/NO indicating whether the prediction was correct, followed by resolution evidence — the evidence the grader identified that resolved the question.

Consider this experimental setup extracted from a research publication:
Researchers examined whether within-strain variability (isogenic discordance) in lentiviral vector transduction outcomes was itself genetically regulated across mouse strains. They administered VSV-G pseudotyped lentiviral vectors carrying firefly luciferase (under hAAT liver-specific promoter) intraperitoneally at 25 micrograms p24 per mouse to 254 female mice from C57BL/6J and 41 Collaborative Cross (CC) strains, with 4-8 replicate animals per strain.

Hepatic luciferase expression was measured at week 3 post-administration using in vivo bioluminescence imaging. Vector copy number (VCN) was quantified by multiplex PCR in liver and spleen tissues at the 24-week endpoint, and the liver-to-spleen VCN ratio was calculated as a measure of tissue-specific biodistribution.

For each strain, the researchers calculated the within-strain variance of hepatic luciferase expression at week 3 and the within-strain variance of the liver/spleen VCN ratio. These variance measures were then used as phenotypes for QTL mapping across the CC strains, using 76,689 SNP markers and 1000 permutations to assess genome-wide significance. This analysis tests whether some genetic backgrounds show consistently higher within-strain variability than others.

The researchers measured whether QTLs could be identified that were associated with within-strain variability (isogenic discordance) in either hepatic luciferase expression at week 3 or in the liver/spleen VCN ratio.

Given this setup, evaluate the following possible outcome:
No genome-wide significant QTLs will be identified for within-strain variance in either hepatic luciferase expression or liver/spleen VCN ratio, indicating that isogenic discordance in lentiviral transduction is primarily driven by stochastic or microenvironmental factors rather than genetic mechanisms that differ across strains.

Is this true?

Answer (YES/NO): NO